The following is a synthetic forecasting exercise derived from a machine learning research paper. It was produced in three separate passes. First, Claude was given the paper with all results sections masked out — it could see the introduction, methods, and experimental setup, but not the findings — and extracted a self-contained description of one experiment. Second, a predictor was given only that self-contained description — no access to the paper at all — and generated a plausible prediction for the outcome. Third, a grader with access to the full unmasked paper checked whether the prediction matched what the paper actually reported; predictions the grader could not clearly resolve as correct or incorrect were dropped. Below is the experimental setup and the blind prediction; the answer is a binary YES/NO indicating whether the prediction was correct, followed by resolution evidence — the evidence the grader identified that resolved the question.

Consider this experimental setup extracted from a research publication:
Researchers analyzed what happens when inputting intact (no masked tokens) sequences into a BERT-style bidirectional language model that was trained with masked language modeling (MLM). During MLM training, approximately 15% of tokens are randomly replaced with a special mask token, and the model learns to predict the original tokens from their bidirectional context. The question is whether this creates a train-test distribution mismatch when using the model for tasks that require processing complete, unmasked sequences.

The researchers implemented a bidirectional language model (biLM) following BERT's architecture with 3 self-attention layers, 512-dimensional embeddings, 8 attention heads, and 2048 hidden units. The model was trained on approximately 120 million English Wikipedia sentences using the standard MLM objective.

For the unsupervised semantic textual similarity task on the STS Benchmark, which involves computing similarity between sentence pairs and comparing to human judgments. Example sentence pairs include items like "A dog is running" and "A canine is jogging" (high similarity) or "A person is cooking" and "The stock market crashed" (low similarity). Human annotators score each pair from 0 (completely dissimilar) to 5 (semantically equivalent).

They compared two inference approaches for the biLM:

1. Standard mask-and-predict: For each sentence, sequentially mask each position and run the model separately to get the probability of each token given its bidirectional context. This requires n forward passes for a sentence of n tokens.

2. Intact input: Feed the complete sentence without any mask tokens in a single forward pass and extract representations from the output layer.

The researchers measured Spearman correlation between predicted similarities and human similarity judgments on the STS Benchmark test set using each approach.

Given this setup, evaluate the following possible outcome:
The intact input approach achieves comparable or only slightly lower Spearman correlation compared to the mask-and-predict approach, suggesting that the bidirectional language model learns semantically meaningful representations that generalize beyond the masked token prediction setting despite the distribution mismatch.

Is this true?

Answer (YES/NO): NO